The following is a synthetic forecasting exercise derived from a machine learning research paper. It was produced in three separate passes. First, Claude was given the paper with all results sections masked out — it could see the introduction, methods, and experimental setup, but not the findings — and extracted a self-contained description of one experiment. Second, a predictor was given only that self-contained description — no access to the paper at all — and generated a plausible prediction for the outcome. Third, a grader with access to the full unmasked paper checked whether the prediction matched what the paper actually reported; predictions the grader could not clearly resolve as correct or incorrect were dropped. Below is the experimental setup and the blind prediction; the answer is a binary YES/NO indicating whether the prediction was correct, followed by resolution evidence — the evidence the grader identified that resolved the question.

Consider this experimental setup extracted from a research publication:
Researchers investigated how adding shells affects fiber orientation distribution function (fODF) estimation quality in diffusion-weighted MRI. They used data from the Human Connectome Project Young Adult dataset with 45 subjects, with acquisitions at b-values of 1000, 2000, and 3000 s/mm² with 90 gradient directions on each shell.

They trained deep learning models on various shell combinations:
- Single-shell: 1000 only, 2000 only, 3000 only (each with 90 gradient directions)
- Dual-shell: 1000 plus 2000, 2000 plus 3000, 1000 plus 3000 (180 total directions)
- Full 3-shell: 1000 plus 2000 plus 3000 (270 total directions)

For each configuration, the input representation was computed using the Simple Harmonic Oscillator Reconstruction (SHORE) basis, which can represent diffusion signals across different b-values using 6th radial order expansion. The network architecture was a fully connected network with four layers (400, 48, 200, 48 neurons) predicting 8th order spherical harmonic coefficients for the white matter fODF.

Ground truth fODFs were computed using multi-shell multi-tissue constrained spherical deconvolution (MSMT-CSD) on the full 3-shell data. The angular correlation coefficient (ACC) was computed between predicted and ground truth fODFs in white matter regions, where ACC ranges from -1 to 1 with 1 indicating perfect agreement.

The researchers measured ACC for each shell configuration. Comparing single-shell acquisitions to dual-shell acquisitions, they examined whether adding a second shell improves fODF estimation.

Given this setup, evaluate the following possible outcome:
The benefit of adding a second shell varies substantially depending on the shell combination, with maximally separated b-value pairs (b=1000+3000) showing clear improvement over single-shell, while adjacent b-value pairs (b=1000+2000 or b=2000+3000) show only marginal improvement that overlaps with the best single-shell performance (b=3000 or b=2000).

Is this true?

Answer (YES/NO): NO